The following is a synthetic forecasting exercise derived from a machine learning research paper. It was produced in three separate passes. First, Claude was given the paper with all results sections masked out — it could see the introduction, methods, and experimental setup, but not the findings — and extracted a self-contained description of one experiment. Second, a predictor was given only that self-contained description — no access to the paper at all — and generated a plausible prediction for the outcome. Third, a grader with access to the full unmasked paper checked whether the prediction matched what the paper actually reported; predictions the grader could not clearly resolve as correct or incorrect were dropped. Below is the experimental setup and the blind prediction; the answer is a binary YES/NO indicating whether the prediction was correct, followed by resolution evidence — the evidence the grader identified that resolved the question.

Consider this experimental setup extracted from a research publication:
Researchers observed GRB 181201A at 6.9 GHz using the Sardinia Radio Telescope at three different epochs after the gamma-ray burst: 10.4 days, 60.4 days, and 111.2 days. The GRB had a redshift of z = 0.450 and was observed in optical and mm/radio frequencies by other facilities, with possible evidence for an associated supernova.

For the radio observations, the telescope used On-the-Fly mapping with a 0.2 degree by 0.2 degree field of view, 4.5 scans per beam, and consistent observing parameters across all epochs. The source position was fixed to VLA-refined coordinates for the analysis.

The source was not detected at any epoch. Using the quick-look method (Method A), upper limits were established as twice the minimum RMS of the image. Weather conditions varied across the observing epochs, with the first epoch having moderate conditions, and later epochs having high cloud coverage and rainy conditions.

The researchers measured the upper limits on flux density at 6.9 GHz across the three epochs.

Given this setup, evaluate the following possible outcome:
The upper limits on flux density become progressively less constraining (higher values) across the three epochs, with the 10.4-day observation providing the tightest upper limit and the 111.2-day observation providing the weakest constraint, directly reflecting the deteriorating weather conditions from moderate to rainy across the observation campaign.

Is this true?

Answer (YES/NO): YES